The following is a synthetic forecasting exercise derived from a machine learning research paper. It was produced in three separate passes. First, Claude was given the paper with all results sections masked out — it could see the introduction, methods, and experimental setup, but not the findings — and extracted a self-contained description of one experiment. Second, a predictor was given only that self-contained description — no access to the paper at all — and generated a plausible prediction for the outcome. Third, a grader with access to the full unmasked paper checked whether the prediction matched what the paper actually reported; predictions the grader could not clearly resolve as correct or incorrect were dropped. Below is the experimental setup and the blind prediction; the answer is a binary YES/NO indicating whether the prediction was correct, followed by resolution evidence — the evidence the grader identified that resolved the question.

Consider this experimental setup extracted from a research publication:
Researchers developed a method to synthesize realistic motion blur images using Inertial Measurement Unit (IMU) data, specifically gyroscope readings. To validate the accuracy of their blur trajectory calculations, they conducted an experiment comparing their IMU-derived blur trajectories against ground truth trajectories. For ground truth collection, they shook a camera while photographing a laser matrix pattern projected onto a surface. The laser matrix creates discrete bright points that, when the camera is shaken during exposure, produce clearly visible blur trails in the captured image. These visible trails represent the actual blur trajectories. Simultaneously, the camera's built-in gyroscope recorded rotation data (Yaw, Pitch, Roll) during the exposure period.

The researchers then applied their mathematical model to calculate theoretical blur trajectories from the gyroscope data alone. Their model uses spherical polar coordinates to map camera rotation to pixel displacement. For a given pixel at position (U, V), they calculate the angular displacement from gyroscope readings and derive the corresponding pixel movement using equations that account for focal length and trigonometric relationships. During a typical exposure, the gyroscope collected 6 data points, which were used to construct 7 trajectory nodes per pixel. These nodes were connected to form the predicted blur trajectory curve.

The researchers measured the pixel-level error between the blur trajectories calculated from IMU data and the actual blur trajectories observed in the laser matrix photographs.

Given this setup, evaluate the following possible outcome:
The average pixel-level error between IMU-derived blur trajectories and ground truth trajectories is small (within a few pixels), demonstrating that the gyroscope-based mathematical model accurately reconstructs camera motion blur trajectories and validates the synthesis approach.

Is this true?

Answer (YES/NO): YES